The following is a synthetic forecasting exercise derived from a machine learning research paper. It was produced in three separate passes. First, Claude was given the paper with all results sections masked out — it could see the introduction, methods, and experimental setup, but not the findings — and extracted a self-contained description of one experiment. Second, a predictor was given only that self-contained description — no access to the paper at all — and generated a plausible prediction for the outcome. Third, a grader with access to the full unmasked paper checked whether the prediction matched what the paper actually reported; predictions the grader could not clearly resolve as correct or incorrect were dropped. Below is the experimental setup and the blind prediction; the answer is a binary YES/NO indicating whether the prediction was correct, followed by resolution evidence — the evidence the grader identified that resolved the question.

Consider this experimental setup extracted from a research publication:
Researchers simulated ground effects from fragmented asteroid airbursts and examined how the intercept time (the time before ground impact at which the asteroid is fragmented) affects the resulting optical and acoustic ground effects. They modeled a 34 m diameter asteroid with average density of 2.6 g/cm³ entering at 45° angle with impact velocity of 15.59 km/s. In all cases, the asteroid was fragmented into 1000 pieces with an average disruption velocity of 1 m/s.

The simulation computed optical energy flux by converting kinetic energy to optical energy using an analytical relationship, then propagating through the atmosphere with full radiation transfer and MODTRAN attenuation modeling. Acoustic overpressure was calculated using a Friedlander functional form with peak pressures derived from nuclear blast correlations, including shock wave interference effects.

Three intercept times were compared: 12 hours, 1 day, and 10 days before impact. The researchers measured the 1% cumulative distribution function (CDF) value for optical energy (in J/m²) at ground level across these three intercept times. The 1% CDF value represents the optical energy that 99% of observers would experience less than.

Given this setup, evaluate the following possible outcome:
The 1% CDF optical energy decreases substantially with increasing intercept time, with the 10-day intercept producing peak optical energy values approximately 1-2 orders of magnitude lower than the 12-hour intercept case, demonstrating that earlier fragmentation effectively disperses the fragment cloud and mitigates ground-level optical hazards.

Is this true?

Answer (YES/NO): YES